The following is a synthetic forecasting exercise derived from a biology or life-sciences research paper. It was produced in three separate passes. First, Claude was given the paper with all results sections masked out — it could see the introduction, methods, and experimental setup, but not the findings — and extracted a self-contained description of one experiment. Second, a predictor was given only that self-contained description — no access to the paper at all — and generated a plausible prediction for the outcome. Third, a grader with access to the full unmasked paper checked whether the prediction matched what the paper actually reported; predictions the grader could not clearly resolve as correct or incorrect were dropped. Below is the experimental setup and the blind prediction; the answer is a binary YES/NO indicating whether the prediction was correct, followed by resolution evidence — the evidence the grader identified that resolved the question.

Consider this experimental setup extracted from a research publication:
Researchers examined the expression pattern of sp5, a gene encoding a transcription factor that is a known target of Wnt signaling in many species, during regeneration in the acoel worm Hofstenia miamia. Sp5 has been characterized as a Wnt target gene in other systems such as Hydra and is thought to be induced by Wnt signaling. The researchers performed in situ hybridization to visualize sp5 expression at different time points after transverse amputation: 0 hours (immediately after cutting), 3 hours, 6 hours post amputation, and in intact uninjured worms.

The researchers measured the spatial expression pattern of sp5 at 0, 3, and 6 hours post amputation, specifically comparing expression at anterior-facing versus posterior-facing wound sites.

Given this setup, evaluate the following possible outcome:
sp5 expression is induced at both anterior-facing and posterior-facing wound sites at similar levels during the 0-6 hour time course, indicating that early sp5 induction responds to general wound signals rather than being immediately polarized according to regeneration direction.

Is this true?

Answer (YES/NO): NO